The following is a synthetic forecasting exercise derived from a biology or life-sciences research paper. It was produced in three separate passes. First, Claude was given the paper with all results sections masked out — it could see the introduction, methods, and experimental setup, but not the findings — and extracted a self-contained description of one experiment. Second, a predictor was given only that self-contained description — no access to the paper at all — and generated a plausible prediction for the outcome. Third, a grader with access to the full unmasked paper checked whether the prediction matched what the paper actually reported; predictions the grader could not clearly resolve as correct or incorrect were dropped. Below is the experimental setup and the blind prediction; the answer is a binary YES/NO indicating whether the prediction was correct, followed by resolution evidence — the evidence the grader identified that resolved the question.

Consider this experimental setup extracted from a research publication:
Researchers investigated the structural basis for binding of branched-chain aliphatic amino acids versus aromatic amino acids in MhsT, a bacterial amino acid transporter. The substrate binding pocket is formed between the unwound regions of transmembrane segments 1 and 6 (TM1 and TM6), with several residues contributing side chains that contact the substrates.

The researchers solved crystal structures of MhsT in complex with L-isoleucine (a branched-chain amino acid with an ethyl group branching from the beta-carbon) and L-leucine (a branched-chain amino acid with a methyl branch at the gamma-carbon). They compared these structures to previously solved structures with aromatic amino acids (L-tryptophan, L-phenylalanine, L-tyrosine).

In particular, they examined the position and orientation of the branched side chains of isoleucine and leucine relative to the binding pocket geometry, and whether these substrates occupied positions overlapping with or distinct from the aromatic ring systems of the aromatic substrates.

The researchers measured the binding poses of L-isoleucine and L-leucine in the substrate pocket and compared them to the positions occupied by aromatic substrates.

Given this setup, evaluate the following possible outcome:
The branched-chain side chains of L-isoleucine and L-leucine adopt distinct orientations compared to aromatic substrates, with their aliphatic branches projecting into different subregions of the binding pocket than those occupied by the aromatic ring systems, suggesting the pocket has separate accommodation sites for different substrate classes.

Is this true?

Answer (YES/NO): NO